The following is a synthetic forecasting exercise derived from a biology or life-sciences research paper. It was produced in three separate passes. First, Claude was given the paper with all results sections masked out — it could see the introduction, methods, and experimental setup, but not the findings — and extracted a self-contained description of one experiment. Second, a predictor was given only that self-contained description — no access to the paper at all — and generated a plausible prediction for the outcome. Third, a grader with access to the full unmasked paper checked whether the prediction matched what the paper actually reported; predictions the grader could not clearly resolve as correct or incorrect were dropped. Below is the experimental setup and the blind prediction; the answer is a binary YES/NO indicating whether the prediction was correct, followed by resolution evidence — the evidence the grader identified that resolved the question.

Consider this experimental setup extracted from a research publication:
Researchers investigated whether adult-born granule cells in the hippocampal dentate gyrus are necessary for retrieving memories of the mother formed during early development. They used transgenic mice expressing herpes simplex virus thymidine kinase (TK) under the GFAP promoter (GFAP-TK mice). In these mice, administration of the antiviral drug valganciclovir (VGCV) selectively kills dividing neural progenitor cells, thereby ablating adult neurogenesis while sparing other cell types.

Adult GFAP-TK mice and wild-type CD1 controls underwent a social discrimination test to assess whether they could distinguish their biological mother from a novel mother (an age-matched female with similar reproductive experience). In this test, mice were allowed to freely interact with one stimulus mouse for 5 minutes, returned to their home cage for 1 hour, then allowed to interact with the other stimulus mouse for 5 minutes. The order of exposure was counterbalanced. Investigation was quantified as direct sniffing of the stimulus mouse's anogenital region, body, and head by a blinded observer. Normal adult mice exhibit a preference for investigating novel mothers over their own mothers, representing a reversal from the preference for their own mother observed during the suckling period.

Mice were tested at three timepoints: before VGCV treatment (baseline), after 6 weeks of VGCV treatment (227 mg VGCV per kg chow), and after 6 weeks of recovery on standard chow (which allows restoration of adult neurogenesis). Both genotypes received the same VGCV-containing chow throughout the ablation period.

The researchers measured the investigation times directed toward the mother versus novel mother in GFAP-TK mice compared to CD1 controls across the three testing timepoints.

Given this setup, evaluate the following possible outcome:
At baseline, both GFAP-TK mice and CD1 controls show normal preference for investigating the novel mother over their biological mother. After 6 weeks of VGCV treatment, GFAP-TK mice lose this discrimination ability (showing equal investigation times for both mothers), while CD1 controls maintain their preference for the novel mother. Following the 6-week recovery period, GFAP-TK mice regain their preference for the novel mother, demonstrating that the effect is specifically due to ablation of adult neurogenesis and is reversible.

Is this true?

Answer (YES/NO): YES